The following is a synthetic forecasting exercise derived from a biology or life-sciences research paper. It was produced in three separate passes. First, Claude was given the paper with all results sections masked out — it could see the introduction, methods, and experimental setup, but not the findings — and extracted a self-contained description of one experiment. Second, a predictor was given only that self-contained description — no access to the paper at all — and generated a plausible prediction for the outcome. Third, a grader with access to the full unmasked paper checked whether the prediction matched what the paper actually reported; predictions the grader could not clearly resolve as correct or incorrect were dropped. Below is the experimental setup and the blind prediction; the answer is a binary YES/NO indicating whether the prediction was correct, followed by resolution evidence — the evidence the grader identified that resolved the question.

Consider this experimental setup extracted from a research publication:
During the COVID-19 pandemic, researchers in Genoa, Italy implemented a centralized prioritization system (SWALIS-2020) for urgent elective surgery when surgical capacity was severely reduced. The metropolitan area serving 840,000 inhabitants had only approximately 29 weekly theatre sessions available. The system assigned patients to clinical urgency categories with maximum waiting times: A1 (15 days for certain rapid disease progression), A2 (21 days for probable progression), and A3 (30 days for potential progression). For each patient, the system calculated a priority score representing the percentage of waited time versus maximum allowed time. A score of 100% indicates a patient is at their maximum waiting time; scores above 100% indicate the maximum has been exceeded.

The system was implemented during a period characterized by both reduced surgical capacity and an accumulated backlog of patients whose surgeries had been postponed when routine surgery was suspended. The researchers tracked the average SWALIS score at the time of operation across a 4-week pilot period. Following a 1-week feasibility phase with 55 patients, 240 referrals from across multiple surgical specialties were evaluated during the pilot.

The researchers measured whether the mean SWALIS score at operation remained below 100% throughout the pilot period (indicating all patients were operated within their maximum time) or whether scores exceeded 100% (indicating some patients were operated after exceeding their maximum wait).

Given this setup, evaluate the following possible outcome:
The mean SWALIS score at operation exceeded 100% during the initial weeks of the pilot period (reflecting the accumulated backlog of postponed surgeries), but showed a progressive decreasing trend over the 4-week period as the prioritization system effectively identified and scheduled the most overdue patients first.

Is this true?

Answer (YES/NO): NO